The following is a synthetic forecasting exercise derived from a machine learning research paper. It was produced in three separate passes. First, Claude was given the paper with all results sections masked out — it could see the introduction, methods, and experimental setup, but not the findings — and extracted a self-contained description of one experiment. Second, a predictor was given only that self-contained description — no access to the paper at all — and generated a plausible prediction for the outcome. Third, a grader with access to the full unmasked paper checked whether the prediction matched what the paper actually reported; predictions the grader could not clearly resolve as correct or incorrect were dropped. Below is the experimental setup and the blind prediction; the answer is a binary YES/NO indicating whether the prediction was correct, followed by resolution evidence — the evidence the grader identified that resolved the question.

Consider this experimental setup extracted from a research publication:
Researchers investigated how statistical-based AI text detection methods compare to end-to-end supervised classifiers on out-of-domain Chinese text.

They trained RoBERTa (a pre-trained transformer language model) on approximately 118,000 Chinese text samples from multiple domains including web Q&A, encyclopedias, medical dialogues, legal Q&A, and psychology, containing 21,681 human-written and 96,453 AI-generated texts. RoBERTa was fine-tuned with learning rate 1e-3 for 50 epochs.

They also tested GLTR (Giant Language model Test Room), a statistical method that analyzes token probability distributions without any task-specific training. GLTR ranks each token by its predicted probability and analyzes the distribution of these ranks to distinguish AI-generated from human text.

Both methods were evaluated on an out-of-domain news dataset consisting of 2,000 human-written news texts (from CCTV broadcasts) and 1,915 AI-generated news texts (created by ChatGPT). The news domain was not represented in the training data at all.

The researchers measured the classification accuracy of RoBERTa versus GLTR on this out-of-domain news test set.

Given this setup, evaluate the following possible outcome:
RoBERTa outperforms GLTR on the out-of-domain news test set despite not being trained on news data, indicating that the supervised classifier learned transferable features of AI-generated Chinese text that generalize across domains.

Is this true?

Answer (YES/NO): NO